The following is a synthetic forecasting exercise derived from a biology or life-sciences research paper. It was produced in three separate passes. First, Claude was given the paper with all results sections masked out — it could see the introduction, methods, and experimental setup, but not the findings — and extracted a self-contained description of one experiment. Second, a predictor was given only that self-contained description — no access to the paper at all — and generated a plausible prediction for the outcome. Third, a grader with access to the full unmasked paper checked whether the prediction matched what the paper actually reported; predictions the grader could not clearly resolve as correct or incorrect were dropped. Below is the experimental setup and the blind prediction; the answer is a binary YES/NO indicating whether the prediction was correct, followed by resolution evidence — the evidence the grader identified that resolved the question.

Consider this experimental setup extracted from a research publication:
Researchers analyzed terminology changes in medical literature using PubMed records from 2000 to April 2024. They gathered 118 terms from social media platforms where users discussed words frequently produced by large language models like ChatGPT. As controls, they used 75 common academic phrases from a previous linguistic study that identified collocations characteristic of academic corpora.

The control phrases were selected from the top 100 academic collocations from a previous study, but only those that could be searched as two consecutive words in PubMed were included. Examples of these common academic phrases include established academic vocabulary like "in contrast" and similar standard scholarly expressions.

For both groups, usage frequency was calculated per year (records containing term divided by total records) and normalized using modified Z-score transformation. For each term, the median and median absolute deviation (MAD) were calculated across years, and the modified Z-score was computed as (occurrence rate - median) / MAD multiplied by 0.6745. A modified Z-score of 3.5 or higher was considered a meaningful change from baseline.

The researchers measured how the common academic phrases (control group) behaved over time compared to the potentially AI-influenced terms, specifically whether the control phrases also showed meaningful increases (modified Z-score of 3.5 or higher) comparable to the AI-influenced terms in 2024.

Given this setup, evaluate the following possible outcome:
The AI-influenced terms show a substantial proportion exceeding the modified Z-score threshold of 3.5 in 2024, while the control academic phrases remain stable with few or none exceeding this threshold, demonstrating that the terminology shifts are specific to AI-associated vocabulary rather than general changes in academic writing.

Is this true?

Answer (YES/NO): YES